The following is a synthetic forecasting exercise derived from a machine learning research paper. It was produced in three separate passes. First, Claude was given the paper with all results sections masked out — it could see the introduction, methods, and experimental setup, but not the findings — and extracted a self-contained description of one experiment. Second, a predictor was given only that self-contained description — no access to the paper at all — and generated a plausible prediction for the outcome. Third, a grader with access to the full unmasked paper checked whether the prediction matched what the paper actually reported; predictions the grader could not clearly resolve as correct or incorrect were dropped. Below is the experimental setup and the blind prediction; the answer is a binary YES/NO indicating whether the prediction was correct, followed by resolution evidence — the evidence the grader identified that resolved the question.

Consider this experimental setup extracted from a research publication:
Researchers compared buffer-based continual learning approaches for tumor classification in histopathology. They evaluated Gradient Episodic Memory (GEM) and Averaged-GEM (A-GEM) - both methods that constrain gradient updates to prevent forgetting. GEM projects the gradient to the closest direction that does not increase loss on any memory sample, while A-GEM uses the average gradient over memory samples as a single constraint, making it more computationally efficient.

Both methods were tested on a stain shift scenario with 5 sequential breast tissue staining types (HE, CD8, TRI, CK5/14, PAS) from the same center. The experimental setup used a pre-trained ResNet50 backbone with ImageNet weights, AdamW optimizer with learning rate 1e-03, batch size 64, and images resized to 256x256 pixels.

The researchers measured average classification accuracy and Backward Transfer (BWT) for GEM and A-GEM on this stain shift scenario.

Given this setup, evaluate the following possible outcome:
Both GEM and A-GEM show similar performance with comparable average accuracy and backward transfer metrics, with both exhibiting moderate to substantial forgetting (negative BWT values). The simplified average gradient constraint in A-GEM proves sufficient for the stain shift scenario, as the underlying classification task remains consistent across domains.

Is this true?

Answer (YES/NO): NO